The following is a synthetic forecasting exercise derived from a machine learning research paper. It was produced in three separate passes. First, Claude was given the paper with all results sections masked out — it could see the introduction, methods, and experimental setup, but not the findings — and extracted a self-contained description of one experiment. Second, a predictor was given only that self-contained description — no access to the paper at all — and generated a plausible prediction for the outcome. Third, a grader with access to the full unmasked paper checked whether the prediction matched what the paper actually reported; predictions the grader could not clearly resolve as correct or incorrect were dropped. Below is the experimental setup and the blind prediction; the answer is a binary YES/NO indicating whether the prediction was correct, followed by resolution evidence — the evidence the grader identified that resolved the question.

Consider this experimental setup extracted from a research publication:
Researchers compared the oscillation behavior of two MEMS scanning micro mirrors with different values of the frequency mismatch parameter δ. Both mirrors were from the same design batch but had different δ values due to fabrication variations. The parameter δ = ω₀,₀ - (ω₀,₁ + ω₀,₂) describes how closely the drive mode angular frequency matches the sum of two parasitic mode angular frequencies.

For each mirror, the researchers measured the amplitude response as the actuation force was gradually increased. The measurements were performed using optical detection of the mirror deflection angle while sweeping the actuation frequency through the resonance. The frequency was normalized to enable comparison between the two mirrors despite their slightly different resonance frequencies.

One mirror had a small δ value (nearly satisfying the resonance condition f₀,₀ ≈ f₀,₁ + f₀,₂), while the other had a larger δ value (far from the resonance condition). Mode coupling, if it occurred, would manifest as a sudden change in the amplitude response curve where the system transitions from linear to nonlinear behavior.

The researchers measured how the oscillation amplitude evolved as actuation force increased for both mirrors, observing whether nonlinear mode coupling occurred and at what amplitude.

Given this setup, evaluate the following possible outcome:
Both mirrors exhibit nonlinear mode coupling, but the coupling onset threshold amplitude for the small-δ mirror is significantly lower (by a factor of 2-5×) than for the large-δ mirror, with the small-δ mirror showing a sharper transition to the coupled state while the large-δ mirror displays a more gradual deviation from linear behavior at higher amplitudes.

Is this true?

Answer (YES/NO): NO